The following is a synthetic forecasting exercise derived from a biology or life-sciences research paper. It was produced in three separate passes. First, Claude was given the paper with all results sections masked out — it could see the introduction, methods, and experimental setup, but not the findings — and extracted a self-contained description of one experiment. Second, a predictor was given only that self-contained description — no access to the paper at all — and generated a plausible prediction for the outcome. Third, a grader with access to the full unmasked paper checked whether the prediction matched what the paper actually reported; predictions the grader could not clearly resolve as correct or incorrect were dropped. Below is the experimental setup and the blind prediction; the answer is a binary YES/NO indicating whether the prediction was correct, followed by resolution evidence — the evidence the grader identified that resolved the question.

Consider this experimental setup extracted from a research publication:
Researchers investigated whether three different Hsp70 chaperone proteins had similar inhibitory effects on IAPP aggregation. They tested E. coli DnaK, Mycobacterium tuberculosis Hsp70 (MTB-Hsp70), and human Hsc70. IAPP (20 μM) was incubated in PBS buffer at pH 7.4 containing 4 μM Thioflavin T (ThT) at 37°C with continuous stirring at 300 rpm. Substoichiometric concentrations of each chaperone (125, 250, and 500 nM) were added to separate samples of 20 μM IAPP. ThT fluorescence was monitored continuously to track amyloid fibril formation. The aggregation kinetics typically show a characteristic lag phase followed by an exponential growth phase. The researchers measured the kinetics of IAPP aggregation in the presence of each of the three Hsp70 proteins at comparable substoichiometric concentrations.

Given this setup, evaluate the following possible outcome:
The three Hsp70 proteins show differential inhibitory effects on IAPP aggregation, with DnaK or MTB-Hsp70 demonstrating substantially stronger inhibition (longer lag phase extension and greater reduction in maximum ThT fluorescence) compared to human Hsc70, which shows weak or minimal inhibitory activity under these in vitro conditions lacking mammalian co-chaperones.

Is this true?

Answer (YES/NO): NO